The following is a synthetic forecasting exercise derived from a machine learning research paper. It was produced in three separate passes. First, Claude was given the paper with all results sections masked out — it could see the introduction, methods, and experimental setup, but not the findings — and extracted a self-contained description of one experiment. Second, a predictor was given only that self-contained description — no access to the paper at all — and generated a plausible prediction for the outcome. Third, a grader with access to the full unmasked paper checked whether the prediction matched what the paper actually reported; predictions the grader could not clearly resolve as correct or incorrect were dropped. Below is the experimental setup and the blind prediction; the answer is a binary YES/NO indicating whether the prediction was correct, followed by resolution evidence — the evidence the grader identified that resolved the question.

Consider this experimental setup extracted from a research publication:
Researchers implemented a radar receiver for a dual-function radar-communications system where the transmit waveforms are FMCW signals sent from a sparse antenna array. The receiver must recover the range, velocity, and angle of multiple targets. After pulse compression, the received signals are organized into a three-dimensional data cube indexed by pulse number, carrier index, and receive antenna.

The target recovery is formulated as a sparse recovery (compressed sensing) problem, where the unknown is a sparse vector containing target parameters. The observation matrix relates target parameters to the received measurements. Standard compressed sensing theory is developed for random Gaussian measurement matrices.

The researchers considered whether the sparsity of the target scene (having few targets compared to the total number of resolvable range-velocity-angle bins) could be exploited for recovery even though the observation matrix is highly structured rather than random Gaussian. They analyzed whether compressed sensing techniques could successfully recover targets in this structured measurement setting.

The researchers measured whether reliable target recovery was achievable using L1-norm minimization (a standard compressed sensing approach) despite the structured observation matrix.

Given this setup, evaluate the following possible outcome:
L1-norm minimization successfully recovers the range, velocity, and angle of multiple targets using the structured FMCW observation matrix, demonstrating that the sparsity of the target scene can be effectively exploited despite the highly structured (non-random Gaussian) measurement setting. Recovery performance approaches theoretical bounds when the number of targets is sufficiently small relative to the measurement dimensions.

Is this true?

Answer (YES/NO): YES